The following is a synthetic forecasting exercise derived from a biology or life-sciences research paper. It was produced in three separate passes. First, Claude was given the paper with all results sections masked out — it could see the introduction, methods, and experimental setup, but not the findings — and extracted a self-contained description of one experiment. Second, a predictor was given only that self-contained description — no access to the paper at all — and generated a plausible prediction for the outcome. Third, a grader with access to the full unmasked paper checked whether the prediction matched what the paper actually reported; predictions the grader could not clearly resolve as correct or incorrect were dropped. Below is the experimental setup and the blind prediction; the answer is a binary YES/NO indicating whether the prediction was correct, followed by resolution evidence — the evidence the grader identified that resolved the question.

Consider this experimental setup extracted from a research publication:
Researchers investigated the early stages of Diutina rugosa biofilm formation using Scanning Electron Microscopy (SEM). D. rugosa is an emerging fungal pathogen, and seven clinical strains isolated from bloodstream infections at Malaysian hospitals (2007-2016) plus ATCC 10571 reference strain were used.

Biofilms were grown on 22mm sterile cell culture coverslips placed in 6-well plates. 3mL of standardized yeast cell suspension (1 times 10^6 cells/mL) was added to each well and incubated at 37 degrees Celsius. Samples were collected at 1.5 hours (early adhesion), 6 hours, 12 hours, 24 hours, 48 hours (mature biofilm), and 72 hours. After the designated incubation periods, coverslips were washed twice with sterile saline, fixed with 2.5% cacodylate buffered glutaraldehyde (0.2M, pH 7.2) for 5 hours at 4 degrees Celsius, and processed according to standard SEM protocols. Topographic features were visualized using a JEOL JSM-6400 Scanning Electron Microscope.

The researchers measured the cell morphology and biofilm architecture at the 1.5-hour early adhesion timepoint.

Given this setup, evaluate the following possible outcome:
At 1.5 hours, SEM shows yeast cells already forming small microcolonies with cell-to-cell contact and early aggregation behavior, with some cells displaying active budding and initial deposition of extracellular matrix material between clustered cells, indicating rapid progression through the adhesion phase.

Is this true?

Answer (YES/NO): NO